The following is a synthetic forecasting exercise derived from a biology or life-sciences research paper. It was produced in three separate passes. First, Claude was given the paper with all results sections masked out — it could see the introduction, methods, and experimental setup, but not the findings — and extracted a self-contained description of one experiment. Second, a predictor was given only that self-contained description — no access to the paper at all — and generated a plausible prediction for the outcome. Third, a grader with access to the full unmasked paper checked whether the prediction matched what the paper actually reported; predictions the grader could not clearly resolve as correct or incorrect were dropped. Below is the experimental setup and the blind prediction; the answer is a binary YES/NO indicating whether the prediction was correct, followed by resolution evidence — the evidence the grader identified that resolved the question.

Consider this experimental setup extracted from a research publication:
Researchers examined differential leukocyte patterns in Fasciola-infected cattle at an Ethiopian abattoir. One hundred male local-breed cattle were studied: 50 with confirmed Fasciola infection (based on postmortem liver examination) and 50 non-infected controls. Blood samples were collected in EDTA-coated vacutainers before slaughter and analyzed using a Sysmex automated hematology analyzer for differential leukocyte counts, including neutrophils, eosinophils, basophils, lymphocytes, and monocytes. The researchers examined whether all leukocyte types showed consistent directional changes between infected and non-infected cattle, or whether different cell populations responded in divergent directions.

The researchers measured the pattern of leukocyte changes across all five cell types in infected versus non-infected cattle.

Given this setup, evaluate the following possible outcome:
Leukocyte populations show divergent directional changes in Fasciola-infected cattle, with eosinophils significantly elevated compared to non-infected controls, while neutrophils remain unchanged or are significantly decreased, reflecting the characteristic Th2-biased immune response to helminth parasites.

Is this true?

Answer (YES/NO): NO